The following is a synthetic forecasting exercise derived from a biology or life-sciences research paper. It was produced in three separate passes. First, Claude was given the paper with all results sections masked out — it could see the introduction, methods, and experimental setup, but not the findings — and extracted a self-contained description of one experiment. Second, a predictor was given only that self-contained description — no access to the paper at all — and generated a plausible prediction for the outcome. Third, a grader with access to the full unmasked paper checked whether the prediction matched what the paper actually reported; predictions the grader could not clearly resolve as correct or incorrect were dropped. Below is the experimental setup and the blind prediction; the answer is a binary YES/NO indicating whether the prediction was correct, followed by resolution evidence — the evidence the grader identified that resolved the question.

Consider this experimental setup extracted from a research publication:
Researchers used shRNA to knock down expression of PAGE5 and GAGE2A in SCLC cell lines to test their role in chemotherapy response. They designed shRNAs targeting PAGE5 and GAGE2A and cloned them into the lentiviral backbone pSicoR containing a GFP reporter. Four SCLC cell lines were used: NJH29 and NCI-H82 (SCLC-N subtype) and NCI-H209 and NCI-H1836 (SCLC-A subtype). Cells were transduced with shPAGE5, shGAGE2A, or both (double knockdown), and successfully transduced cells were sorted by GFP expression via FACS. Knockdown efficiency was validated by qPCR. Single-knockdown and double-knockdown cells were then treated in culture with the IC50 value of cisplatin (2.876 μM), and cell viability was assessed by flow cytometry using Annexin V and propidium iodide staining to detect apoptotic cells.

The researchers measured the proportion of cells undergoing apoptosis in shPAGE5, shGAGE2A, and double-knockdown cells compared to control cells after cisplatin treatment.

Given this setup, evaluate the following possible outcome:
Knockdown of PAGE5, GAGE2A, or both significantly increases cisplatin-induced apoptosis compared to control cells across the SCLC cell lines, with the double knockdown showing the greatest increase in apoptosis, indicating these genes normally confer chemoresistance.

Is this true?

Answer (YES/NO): NO